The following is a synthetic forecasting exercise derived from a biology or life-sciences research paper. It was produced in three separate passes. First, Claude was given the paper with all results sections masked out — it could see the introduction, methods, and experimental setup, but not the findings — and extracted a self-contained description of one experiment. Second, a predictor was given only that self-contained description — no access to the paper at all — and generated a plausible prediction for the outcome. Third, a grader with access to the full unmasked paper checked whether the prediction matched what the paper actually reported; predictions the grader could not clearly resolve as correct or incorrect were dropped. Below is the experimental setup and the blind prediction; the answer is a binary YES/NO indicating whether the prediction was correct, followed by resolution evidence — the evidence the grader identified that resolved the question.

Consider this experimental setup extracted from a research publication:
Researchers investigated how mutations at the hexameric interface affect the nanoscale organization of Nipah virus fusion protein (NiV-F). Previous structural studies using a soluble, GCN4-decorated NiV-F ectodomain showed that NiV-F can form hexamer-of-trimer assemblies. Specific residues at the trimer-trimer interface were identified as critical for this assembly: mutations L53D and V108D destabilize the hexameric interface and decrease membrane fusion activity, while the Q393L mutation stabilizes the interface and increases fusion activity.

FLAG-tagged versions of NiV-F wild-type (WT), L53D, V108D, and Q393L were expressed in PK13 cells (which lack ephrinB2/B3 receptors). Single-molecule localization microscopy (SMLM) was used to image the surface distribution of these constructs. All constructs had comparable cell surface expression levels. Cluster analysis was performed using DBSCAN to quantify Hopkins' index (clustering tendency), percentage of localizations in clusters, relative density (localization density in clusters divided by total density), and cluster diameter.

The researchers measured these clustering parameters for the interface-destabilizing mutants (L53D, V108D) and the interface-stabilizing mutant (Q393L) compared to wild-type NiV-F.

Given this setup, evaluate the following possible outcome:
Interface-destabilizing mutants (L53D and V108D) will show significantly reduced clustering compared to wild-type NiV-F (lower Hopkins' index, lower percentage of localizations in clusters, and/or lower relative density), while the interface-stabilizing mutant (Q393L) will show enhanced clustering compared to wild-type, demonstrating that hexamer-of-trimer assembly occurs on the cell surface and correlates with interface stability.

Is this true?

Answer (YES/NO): YES